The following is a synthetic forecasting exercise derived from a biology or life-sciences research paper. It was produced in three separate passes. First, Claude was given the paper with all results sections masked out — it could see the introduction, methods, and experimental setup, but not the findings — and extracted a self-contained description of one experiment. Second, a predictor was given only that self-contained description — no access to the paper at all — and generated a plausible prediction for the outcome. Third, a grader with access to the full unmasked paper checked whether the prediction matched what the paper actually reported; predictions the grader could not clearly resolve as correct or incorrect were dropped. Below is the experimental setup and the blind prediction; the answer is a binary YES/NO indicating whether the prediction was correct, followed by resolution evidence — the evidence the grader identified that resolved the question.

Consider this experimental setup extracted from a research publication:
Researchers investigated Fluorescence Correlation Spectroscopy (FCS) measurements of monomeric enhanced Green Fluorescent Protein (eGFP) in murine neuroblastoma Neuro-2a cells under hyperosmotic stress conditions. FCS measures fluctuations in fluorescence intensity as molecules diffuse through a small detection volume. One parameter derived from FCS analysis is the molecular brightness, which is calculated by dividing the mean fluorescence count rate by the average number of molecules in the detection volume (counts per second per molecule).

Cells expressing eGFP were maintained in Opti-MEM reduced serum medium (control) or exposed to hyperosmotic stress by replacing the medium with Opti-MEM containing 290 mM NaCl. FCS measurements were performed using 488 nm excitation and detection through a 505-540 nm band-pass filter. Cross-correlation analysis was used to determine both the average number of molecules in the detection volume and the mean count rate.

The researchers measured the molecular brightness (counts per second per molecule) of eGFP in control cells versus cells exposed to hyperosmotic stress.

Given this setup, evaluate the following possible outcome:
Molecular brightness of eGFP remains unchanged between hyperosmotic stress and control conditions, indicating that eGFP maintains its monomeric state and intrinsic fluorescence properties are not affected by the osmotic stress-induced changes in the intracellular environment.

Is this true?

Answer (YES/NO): YES